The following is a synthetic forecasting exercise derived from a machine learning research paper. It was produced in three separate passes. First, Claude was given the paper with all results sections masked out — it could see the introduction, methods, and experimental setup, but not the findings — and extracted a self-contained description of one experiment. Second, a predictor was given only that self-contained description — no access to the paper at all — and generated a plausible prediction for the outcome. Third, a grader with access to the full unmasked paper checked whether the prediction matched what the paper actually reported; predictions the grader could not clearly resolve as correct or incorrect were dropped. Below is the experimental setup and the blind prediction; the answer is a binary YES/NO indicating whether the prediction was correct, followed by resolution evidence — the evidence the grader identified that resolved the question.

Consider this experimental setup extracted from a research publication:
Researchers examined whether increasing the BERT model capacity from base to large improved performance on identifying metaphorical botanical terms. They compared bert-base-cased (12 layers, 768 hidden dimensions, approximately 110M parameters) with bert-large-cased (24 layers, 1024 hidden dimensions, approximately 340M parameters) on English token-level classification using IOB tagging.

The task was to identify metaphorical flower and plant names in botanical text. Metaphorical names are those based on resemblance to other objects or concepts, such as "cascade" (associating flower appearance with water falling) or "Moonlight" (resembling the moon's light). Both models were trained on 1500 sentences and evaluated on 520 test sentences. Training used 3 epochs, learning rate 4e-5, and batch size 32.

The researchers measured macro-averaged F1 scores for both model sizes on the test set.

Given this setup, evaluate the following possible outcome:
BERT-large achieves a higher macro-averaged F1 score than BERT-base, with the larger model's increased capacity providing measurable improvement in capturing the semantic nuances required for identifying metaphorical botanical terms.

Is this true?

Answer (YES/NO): NO